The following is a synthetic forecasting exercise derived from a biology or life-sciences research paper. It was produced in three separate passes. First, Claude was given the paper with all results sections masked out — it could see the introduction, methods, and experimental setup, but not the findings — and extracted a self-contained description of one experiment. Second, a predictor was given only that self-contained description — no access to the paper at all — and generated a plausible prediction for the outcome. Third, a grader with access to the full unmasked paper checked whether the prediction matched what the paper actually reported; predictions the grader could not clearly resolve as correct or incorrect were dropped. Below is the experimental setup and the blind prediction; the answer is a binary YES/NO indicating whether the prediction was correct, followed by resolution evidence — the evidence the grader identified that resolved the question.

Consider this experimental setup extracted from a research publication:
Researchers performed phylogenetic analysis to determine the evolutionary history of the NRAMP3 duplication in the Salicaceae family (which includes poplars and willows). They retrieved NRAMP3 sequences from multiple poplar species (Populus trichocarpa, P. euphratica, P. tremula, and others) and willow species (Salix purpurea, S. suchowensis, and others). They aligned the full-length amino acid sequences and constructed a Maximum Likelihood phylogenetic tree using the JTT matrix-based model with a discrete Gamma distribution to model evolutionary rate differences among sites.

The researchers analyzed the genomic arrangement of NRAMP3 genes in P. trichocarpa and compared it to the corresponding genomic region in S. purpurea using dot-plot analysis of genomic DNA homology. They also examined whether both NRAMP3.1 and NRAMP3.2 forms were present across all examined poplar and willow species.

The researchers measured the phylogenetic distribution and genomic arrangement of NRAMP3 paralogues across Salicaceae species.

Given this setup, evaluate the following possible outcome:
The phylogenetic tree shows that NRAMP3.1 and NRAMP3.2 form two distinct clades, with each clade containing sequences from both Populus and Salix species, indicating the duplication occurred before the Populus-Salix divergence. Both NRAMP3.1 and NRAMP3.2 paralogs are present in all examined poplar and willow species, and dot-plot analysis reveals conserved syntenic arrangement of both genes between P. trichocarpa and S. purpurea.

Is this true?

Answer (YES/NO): NO